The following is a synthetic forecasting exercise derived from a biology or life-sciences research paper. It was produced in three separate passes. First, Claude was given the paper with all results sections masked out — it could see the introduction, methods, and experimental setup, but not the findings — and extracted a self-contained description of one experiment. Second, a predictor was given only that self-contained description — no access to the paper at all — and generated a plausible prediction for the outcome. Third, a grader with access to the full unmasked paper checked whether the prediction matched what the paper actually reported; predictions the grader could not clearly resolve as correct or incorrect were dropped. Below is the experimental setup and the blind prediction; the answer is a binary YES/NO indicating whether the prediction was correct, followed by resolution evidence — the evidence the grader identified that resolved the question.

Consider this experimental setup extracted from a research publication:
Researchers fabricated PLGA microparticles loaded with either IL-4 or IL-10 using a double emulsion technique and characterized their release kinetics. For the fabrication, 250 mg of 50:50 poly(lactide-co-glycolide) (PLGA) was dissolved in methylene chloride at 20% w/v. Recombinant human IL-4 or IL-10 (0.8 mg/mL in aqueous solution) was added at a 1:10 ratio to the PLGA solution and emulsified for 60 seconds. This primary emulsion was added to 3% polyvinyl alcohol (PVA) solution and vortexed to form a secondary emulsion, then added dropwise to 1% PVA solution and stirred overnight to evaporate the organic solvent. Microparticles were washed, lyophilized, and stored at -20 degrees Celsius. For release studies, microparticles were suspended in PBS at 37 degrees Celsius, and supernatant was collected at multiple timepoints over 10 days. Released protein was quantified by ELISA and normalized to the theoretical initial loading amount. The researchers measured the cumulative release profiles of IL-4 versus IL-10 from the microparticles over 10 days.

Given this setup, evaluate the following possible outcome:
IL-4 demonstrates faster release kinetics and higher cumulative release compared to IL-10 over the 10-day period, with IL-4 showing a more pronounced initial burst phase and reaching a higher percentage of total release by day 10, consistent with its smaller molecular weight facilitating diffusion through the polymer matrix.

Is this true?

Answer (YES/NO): NO